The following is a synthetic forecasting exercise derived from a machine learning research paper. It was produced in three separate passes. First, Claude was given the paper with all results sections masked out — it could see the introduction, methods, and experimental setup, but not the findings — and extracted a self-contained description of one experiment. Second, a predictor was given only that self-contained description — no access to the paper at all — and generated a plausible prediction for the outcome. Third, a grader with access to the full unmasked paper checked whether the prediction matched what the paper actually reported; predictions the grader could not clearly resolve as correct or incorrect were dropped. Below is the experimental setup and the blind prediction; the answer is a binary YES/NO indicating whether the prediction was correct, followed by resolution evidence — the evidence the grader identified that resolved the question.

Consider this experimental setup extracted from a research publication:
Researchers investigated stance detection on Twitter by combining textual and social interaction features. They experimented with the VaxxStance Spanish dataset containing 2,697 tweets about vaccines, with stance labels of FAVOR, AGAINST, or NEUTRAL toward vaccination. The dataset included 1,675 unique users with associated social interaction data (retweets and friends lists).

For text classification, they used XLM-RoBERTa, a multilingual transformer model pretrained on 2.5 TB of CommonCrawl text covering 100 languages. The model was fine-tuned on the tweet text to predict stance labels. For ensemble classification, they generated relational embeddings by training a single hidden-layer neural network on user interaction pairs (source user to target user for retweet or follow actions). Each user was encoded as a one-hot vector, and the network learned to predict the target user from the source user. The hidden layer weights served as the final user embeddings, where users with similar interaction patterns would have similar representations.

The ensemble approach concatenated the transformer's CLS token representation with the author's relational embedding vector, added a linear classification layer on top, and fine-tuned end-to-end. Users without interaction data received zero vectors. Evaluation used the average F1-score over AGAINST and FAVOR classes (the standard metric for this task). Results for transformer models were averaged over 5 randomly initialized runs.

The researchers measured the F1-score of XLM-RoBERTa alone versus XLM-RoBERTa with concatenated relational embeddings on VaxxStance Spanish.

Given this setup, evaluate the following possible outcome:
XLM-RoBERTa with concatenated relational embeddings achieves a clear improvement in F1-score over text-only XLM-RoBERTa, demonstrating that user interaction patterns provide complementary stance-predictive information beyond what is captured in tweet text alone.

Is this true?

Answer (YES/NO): NO